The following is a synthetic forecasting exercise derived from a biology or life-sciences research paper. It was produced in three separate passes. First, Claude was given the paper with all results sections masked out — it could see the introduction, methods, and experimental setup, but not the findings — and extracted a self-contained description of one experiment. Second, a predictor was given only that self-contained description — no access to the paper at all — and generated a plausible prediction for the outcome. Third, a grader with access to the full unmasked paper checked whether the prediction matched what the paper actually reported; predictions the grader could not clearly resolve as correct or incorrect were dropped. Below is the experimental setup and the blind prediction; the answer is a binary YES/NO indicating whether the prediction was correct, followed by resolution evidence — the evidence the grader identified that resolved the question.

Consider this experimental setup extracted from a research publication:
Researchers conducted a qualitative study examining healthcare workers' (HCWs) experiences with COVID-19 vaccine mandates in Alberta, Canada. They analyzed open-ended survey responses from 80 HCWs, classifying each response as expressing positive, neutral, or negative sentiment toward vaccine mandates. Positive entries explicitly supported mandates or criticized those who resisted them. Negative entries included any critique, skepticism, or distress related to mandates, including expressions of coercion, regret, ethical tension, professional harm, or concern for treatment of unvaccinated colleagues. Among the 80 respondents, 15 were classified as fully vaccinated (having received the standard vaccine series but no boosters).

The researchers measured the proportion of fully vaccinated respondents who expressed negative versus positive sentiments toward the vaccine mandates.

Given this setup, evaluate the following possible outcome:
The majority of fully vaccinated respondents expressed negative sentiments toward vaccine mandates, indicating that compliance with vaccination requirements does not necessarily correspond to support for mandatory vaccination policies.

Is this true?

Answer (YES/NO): YES